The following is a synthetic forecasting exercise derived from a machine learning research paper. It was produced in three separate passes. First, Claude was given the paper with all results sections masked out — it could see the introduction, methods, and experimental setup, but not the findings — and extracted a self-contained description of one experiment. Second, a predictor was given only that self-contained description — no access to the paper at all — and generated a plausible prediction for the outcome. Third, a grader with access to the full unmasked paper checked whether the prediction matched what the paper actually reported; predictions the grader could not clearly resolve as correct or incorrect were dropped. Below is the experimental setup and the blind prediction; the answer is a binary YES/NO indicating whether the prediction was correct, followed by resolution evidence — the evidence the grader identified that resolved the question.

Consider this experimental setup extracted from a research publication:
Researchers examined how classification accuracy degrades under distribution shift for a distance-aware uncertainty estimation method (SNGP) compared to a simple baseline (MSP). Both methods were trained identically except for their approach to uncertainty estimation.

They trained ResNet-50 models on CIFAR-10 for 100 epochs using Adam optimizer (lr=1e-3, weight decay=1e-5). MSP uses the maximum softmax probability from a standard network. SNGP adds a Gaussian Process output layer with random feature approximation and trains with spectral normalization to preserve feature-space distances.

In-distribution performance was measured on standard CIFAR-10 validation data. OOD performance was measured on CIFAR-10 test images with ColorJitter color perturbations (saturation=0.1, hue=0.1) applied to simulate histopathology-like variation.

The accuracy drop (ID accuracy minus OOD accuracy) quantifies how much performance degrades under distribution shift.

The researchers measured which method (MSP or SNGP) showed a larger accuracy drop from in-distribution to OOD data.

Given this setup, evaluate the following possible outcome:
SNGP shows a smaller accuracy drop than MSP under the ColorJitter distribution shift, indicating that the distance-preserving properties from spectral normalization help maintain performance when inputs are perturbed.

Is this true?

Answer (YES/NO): NO